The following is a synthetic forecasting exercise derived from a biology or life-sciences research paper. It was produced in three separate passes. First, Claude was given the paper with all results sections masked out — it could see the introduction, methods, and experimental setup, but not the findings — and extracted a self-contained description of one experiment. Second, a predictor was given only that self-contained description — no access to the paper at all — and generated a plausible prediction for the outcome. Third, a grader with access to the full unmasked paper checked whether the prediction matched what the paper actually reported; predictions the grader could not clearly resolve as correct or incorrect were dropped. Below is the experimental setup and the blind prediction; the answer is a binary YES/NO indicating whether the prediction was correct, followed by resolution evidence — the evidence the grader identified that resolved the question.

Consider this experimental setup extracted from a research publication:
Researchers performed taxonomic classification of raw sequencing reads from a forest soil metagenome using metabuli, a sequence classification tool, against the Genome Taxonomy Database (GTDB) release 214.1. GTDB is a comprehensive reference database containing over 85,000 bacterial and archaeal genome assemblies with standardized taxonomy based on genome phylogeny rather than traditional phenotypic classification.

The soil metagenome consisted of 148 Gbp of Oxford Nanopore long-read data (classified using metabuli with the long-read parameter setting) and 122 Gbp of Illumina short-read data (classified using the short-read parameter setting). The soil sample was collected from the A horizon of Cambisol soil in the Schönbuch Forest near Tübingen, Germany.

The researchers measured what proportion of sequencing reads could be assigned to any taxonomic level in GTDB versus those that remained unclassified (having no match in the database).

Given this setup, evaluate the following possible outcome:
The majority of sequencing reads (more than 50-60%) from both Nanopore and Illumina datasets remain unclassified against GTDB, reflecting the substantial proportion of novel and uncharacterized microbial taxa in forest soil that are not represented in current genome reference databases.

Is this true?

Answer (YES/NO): NO